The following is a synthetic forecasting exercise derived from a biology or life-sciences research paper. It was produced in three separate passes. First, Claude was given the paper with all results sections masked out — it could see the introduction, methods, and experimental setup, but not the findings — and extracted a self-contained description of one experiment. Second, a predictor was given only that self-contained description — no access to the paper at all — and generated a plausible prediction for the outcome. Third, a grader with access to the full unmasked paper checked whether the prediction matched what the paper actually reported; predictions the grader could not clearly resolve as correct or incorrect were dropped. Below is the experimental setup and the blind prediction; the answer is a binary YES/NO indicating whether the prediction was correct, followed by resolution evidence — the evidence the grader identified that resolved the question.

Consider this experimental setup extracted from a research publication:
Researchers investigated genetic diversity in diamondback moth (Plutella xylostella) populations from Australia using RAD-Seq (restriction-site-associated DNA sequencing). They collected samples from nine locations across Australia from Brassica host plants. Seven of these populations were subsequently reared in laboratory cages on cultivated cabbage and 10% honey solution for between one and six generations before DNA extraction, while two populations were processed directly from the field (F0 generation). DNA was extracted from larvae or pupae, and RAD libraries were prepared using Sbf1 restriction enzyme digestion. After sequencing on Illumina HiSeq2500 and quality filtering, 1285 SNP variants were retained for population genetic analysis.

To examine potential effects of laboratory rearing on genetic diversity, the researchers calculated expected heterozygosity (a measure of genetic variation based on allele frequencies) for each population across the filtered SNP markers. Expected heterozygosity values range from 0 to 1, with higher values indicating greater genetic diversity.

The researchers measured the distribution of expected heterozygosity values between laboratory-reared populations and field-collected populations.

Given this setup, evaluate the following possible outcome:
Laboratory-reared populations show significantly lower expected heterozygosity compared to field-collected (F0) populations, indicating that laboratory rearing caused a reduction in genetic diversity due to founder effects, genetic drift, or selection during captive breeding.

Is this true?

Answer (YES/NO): NO